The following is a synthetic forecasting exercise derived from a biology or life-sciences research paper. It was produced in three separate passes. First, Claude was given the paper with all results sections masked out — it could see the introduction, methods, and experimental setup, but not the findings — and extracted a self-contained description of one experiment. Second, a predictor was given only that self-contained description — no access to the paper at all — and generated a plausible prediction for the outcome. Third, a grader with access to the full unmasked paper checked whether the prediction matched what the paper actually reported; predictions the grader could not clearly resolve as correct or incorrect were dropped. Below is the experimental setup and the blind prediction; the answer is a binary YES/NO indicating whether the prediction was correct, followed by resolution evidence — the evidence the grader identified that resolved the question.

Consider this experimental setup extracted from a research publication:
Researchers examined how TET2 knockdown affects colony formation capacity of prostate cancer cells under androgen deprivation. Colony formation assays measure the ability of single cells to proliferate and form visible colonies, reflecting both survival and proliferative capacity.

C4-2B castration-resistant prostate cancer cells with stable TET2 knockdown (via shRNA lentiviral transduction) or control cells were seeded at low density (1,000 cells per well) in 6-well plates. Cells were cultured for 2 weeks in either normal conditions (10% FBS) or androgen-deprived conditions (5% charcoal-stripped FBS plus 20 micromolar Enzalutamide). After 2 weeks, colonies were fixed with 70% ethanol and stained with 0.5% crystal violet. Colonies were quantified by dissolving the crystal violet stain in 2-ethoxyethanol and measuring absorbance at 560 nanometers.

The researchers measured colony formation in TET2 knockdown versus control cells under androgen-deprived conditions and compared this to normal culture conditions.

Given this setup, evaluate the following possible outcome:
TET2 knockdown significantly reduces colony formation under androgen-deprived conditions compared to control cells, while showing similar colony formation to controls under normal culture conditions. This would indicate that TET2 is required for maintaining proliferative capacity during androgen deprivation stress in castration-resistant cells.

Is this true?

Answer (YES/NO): NO